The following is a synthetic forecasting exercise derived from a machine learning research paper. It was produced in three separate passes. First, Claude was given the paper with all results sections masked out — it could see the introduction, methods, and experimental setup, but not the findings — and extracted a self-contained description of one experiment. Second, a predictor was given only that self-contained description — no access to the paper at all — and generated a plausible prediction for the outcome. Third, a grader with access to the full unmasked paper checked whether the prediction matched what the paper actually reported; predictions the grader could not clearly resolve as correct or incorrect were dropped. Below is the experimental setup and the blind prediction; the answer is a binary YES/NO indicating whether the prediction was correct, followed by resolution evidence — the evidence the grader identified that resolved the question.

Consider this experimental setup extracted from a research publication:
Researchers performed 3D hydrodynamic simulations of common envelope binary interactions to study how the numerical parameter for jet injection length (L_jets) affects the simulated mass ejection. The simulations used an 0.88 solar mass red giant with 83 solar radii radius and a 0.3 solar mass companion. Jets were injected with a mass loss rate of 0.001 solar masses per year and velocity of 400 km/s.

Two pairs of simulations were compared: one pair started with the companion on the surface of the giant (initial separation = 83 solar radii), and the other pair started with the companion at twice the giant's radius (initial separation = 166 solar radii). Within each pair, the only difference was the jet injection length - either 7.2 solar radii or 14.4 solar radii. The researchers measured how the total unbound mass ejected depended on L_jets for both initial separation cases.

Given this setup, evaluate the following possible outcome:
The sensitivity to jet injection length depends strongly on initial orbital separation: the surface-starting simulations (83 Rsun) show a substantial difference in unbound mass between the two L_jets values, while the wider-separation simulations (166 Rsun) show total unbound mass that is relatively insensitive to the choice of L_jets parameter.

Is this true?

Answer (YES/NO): NO